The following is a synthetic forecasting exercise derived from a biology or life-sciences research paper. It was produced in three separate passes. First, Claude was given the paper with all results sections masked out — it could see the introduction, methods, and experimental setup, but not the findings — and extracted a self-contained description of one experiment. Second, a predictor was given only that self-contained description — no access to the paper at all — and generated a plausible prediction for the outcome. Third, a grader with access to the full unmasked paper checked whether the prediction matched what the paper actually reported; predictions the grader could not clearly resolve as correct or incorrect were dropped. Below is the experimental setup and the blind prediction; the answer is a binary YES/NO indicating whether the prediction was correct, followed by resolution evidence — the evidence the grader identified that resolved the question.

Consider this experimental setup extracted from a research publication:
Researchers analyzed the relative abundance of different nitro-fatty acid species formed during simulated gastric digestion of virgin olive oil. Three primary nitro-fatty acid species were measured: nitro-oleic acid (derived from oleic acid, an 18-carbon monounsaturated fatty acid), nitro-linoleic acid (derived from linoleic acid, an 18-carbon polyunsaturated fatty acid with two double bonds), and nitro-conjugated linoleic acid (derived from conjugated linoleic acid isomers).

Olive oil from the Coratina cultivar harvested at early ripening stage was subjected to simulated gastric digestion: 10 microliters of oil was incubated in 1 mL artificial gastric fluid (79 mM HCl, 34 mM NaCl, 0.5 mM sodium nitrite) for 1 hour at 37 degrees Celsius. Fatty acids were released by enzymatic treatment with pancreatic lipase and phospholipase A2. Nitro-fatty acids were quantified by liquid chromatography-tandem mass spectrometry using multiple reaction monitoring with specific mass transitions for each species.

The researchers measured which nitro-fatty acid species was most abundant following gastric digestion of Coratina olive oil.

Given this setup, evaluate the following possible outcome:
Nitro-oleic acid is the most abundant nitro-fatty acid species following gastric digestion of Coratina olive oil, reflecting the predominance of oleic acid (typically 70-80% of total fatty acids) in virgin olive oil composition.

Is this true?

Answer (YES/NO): NO